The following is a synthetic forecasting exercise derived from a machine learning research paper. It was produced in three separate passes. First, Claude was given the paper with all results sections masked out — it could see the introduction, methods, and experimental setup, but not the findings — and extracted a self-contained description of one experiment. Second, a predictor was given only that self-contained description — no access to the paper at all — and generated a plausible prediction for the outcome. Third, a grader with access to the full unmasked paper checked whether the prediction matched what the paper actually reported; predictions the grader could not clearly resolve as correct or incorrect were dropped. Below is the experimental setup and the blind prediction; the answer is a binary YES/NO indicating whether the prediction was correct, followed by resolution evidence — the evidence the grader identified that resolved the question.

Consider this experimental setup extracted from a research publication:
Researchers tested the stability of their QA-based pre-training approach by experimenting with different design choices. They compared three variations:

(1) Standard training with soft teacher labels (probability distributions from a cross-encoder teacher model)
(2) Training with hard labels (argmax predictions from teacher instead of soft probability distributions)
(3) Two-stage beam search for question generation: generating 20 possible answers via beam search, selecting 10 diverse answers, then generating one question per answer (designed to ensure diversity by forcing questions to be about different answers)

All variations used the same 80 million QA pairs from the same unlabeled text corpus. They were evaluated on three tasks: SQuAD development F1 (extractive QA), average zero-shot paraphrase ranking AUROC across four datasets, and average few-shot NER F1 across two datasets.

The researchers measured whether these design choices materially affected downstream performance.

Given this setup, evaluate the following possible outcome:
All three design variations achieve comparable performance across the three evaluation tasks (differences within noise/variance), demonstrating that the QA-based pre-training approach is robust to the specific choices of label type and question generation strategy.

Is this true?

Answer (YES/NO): YES